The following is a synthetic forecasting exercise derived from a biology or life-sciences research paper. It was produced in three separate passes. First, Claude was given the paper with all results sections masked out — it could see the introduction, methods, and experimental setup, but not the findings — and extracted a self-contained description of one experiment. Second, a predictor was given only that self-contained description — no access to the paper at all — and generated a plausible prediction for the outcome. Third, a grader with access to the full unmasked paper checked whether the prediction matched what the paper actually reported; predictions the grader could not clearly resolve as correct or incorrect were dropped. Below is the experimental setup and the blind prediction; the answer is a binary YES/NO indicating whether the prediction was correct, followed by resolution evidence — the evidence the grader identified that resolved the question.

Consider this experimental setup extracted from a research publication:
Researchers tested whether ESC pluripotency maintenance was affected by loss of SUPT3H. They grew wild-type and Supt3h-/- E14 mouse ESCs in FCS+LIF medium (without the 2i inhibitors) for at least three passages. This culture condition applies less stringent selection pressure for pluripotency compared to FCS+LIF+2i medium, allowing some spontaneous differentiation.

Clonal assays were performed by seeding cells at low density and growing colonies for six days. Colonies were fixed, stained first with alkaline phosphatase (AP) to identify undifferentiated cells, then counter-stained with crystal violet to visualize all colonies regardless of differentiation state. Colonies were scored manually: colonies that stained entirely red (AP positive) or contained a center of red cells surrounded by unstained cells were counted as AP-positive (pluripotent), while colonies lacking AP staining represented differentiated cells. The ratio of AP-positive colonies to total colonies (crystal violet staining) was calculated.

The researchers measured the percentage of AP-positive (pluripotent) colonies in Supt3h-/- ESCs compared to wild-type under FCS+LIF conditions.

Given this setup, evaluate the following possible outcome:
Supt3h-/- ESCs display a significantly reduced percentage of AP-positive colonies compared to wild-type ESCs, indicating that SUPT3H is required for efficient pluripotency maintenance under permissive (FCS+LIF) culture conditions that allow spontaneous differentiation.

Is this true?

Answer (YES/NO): YES